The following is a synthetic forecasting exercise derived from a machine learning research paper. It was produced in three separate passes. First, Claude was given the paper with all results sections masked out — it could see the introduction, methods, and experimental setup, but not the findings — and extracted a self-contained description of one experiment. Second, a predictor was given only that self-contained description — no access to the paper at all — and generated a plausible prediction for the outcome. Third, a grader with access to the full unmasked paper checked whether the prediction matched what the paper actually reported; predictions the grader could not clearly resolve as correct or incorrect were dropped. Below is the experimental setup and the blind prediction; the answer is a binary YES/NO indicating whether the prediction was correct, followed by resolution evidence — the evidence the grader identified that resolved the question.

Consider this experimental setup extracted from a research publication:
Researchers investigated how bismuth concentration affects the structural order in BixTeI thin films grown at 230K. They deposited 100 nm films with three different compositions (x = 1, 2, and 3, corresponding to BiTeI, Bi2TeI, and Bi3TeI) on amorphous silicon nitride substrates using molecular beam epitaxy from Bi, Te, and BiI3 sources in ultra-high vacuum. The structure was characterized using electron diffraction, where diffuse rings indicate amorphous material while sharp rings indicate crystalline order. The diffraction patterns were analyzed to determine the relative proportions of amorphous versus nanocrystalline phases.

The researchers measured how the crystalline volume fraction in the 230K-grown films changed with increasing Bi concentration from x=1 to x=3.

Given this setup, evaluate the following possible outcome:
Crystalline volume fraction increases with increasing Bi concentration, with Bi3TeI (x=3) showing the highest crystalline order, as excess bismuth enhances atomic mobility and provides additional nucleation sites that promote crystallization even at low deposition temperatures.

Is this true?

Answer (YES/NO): YES